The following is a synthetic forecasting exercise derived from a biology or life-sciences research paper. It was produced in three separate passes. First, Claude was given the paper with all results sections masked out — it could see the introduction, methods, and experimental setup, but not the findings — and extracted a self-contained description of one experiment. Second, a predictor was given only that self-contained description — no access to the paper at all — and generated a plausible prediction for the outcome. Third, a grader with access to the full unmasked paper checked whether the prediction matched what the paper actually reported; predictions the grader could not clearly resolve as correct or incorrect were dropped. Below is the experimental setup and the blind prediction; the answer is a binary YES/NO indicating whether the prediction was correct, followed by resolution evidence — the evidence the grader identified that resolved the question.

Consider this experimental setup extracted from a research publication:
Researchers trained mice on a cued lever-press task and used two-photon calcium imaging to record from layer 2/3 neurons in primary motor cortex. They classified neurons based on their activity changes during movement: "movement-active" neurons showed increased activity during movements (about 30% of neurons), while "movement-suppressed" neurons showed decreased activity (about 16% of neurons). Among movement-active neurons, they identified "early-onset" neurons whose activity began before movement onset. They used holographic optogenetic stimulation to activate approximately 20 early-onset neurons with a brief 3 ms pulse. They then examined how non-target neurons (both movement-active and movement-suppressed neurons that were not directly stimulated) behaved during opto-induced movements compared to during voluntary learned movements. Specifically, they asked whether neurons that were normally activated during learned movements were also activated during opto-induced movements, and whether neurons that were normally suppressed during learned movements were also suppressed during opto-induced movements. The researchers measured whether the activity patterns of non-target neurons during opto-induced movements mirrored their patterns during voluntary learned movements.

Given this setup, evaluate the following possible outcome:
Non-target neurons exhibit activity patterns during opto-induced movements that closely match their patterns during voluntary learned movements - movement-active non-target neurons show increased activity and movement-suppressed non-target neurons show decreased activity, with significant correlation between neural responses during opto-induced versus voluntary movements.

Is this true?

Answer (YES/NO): YES